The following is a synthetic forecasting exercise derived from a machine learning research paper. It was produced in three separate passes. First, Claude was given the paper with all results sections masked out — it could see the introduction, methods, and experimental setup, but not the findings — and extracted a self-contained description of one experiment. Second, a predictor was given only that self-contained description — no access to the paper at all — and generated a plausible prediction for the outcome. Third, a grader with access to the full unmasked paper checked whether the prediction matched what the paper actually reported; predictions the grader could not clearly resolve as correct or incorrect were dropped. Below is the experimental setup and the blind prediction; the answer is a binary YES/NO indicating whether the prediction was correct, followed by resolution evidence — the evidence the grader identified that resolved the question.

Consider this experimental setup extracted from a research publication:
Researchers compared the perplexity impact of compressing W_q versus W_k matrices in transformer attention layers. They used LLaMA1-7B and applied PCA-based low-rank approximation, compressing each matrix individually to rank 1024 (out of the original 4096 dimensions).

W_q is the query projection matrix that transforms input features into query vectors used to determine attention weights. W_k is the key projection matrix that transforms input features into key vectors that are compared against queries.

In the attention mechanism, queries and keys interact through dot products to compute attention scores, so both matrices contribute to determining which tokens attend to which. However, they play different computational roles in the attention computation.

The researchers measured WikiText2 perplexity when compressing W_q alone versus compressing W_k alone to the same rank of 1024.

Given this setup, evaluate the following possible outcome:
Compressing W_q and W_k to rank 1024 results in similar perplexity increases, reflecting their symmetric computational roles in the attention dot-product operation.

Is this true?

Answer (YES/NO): YES